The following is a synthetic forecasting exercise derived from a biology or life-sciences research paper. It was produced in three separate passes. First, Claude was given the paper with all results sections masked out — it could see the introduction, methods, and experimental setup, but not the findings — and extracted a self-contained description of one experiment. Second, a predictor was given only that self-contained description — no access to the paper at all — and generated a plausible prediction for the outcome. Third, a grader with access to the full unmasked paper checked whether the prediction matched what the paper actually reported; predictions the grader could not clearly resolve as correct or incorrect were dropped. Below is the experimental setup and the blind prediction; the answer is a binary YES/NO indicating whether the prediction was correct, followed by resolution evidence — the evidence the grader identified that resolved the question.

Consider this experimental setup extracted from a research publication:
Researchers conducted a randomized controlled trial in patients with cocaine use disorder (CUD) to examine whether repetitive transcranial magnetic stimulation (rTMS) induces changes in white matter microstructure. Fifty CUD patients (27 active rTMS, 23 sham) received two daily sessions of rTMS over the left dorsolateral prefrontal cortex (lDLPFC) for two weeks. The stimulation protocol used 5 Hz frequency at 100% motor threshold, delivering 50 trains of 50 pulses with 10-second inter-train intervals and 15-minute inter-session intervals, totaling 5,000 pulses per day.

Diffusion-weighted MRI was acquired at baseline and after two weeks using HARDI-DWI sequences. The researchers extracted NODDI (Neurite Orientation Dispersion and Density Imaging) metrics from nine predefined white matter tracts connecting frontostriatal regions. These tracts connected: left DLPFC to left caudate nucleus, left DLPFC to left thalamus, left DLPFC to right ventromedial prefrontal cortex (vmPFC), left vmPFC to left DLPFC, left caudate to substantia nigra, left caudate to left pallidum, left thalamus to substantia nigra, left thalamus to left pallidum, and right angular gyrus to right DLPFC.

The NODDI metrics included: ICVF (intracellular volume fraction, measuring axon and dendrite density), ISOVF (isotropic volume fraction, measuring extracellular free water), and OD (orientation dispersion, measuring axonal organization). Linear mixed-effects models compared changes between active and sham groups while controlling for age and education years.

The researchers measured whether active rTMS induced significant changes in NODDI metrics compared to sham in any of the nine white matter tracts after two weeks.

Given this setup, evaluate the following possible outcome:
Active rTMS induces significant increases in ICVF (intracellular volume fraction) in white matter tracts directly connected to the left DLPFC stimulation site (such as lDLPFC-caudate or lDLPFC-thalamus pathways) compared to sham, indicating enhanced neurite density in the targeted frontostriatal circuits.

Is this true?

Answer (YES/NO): NO